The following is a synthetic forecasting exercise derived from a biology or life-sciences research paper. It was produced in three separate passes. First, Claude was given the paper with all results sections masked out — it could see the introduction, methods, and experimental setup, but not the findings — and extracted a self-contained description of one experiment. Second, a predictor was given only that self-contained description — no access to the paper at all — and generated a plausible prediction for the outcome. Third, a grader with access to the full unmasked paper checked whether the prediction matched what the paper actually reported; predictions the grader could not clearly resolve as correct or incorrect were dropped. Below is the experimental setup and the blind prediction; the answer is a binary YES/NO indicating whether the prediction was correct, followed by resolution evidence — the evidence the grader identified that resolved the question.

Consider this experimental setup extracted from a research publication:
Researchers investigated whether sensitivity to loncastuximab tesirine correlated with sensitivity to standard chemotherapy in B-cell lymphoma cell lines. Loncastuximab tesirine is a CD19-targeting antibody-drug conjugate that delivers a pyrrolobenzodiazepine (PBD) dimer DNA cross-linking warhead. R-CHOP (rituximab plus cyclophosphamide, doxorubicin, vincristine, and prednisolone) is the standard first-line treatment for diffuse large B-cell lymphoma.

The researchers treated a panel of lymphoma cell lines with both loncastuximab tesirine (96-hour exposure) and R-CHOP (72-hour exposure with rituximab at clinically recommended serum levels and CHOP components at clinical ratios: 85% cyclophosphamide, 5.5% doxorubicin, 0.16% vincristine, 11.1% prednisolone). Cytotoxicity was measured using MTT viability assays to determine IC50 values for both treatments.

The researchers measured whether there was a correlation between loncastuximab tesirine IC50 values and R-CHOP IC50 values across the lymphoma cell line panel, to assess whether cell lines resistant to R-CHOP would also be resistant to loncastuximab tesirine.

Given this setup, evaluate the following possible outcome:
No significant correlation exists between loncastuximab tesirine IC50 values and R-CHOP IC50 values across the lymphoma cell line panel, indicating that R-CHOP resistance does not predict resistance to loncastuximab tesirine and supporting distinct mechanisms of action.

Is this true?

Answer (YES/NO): NO